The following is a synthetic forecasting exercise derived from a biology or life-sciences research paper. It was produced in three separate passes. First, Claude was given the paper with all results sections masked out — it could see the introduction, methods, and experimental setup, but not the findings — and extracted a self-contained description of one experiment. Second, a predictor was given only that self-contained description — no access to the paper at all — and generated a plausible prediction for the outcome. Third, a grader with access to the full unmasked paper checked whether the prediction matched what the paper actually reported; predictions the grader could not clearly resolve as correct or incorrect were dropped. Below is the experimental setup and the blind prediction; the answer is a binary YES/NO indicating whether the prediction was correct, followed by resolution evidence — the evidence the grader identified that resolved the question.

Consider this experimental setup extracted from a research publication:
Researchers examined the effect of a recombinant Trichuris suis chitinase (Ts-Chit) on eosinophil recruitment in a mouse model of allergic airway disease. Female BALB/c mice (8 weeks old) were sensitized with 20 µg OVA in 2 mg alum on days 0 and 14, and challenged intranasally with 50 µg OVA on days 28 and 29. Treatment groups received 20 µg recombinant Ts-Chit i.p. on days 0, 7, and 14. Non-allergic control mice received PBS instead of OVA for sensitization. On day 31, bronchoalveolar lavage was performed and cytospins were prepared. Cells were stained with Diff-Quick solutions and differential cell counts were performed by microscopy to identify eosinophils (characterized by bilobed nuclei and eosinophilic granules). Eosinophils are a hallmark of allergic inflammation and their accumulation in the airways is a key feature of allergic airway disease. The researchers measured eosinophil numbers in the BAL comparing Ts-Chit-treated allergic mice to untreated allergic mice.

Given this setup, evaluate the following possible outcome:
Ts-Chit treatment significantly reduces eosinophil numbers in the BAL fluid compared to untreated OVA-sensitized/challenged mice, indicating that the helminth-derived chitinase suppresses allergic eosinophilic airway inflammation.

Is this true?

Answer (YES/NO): YES